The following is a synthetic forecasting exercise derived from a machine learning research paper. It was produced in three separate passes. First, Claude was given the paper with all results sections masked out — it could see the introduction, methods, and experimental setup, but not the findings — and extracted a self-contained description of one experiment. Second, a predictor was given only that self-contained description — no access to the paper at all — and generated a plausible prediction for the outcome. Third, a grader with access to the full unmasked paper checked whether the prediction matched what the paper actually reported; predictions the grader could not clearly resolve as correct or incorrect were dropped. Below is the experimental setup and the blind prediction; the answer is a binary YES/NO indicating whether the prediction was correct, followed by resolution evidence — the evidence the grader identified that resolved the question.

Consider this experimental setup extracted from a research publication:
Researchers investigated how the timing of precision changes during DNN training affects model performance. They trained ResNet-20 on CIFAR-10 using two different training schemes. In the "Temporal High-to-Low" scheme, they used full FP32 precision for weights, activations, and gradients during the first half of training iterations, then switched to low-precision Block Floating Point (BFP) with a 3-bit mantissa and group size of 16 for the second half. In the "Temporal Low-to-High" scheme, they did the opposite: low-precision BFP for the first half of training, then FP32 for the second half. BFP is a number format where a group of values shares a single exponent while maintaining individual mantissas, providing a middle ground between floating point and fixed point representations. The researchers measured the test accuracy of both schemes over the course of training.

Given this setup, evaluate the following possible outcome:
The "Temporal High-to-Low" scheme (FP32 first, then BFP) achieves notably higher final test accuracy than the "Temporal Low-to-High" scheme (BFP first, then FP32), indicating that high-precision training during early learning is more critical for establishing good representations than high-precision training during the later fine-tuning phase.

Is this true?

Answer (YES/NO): NO